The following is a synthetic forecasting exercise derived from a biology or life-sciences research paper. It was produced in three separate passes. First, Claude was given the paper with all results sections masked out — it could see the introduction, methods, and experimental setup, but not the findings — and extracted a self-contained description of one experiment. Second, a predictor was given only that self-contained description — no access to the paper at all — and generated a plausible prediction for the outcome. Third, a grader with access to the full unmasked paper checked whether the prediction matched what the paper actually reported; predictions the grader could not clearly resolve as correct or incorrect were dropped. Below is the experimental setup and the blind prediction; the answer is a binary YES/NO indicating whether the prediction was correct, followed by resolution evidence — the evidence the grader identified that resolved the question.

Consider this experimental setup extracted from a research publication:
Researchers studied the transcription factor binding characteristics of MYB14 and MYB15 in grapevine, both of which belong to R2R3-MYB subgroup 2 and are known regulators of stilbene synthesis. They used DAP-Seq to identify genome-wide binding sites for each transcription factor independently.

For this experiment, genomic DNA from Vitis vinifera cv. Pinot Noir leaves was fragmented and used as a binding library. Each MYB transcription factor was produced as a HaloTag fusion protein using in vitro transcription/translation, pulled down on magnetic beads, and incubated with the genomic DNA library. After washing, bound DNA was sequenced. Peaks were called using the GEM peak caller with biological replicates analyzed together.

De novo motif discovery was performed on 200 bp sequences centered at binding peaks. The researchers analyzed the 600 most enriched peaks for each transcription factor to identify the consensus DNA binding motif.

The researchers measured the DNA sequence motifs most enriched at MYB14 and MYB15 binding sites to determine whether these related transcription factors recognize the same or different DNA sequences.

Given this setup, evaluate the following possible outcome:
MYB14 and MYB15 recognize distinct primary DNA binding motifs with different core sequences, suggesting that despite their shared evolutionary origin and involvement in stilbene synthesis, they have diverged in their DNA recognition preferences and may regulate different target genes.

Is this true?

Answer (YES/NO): NO